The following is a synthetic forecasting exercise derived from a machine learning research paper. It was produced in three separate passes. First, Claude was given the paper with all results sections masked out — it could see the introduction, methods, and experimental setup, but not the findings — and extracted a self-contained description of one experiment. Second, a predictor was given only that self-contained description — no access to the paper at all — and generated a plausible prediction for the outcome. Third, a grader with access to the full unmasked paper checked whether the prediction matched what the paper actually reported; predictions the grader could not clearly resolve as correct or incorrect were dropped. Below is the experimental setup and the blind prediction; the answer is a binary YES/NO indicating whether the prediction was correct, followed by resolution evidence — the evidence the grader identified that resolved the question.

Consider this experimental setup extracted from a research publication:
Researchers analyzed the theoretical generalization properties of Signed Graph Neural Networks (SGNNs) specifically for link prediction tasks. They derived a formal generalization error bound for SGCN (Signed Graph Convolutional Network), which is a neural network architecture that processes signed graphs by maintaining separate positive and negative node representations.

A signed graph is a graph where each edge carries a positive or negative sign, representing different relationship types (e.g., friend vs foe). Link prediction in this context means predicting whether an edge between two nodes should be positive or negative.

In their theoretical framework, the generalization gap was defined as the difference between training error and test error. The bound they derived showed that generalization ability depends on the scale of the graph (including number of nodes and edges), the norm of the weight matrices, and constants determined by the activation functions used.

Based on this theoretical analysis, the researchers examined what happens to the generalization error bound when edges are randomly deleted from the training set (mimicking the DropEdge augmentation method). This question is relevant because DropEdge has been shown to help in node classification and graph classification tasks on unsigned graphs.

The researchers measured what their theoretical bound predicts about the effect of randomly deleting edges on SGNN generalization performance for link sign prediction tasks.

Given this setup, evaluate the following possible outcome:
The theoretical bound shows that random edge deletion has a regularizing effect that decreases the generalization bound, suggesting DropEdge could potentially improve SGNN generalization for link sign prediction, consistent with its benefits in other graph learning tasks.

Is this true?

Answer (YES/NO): NO